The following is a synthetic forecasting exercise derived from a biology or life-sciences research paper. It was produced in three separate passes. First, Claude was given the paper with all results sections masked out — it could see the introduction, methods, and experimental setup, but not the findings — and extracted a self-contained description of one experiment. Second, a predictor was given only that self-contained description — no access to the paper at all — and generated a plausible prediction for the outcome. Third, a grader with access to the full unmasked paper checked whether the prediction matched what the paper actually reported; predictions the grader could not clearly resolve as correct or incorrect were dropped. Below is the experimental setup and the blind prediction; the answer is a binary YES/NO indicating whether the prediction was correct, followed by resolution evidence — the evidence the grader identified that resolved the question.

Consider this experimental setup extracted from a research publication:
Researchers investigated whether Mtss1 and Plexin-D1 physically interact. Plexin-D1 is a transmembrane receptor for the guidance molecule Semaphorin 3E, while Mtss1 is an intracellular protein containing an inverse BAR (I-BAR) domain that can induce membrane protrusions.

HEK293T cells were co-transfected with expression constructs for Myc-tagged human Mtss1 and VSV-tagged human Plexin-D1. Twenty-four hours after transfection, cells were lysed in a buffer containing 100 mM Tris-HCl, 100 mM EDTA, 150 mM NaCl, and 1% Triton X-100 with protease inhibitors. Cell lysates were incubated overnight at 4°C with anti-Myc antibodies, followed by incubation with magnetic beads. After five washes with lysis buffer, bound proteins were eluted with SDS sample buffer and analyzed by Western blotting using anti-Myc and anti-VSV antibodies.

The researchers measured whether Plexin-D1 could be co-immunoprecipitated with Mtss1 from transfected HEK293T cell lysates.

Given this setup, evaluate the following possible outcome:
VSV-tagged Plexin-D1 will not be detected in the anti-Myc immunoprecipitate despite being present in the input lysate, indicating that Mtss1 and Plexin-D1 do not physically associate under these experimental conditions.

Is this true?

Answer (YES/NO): NO